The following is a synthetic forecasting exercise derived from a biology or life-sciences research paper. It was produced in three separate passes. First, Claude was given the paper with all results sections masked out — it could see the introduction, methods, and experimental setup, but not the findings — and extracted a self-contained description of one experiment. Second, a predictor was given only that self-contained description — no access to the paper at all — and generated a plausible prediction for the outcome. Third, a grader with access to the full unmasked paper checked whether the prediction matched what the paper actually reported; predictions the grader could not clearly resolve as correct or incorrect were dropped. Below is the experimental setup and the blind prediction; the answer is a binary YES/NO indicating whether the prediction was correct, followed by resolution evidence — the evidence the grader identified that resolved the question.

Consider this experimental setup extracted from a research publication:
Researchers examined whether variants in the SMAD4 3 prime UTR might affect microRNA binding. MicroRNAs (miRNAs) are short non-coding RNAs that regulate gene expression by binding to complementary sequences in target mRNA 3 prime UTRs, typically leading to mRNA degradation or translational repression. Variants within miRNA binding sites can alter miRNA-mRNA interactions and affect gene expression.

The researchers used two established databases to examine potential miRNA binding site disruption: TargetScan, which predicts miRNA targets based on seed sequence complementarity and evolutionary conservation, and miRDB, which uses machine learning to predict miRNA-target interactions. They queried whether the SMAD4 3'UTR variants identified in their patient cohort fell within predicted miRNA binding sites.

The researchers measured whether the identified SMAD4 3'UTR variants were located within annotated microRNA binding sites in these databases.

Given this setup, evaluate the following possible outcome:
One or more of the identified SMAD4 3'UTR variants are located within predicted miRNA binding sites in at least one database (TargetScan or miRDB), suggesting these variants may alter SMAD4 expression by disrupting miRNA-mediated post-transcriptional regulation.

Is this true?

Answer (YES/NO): NO